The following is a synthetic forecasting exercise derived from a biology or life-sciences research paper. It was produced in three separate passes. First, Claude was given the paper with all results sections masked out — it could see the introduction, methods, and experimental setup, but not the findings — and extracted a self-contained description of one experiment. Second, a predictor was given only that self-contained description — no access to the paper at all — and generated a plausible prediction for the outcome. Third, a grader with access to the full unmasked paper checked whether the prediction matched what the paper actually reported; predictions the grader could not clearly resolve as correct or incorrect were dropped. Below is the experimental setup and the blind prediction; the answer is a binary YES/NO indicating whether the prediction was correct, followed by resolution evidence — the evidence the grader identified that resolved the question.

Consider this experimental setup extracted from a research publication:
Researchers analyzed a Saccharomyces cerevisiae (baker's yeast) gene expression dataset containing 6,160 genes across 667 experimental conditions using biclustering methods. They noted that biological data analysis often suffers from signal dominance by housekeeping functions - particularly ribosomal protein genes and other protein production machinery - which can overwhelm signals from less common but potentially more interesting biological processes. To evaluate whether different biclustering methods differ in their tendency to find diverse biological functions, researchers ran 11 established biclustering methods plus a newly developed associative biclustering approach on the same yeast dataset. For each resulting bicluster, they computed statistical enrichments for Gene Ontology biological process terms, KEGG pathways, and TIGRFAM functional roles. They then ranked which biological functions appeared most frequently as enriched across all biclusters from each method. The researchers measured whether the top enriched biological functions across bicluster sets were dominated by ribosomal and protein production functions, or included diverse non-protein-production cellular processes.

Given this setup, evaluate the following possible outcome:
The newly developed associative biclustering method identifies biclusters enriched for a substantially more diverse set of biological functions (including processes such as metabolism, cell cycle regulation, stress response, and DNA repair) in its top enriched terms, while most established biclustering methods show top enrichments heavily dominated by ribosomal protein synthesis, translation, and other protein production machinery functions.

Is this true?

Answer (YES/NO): NO